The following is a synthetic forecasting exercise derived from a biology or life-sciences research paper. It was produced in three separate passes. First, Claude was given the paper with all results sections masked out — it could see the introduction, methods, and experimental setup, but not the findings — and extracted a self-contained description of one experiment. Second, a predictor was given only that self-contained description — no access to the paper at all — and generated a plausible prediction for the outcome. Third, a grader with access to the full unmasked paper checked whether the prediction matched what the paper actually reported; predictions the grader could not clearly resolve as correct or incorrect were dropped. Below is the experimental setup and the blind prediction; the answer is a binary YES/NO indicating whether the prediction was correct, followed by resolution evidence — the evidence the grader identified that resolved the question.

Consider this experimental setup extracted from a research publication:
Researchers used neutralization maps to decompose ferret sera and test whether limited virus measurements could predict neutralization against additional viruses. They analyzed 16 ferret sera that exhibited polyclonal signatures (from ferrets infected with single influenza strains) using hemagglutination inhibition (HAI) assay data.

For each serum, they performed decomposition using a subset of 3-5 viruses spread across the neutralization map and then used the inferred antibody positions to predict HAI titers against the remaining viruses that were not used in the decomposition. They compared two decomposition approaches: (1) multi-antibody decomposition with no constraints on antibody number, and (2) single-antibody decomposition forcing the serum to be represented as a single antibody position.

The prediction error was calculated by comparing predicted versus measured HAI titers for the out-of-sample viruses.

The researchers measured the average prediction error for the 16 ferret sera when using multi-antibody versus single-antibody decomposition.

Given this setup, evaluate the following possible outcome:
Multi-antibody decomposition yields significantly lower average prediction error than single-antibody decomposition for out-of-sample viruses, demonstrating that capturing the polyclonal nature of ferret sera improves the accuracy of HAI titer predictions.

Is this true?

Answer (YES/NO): NO